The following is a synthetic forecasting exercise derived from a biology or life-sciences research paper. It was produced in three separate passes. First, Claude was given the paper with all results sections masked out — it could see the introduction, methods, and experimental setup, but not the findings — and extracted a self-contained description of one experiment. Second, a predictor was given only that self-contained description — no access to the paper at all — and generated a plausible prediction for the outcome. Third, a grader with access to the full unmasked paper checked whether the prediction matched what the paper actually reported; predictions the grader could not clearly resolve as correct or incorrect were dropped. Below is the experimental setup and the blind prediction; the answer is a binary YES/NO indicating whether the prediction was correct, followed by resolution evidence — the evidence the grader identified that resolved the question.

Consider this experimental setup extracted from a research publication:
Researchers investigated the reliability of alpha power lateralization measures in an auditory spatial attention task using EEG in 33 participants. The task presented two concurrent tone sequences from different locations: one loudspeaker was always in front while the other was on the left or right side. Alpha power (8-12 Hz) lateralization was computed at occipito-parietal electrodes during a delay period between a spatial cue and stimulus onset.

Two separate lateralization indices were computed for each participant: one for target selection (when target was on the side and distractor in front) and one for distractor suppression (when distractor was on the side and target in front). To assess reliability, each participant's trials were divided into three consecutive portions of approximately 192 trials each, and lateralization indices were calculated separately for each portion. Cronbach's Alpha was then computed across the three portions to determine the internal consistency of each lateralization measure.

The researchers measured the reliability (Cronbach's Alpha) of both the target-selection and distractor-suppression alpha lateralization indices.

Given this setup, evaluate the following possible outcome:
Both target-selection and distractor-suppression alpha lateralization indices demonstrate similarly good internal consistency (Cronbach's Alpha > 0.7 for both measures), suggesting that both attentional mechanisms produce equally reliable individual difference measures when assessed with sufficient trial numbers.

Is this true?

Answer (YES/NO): NO